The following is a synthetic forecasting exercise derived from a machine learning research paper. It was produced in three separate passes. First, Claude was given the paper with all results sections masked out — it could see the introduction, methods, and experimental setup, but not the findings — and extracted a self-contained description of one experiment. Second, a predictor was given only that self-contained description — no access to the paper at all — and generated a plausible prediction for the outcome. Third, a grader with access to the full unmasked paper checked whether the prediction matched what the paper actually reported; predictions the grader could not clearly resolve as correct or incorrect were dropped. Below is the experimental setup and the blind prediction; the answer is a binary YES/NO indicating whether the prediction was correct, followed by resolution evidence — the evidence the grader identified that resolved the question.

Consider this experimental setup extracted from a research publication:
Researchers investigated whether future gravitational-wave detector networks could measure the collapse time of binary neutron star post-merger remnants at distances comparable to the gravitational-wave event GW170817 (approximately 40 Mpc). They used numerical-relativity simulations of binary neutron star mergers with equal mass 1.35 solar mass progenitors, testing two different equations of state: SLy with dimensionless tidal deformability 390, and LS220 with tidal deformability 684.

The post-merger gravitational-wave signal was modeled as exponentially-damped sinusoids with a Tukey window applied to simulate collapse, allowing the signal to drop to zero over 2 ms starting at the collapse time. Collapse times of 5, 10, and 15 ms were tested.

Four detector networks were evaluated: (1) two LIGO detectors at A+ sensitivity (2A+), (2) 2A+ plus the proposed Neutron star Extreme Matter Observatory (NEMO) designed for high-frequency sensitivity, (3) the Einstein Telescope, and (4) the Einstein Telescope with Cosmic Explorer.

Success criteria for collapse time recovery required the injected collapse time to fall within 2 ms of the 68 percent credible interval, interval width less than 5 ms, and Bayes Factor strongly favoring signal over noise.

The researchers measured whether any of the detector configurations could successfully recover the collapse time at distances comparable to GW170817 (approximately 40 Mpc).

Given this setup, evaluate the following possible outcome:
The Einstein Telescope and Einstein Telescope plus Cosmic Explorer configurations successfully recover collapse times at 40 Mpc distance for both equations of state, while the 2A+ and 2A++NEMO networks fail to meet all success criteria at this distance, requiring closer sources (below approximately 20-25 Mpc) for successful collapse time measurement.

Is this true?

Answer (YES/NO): NO